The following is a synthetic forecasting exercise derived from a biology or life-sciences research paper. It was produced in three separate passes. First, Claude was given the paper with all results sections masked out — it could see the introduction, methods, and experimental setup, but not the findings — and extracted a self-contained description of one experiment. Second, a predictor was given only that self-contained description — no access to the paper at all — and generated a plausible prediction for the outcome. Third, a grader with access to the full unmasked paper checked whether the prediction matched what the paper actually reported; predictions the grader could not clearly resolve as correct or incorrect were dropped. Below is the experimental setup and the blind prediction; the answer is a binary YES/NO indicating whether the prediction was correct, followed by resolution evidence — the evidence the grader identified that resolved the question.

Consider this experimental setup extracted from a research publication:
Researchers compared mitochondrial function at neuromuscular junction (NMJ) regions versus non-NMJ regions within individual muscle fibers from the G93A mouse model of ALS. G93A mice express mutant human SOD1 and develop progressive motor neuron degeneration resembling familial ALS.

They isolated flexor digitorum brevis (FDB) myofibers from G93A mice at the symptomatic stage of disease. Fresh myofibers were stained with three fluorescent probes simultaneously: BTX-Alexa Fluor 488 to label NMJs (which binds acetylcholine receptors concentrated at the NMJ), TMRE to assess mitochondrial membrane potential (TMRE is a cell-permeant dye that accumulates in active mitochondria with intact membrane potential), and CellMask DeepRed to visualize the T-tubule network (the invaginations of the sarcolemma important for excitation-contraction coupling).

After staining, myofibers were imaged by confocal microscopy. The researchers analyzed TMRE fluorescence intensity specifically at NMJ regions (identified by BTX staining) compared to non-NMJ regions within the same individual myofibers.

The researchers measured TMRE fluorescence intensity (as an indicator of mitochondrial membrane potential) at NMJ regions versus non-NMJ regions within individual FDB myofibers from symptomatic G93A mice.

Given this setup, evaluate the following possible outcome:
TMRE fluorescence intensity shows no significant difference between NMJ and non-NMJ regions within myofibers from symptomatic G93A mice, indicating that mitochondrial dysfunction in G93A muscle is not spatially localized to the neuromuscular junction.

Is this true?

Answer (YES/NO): NO